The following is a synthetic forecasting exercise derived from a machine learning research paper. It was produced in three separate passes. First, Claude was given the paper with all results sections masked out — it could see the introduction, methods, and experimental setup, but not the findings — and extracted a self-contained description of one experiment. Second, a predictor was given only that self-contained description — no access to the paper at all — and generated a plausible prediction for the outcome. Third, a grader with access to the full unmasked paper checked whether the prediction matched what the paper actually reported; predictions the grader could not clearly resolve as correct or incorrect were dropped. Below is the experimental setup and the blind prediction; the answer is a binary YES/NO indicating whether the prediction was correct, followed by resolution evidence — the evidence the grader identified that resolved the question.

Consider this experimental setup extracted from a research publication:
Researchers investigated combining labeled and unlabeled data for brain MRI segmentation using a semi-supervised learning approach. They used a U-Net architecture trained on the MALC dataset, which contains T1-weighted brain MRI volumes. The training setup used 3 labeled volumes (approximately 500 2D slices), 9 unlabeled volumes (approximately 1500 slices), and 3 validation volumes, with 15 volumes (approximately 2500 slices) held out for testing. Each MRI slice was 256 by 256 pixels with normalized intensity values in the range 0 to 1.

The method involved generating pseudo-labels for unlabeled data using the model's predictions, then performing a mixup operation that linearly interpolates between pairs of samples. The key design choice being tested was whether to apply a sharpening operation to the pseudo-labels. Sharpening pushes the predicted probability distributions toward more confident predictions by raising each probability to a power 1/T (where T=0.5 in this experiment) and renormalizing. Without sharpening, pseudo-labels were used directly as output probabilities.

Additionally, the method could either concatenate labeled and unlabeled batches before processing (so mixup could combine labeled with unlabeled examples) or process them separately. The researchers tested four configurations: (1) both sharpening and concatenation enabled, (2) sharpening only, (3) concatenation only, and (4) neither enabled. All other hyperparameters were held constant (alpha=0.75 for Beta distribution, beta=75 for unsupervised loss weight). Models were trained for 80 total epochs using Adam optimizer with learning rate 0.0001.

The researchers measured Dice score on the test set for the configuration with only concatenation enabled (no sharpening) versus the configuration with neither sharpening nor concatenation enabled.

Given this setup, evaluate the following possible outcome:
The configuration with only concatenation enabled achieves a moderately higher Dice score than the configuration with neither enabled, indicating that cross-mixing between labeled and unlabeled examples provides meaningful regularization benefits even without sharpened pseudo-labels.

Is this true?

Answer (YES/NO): NO